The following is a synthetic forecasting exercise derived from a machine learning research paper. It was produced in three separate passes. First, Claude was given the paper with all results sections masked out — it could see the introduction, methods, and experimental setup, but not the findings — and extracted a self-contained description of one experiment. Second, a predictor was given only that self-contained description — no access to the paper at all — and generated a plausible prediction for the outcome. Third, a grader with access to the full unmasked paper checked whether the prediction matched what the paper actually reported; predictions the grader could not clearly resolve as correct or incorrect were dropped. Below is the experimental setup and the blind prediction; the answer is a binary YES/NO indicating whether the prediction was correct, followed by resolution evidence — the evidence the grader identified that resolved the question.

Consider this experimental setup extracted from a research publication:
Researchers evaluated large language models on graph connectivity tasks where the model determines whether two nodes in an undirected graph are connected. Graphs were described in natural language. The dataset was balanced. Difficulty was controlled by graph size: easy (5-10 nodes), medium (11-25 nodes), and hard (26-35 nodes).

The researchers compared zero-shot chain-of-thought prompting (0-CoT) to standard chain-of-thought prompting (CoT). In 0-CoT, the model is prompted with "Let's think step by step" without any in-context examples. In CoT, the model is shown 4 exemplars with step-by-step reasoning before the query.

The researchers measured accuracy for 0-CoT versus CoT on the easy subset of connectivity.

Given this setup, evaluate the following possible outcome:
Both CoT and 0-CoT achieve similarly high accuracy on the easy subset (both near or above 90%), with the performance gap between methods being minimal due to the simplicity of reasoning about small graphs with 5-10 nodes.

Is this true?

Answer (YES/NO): NO